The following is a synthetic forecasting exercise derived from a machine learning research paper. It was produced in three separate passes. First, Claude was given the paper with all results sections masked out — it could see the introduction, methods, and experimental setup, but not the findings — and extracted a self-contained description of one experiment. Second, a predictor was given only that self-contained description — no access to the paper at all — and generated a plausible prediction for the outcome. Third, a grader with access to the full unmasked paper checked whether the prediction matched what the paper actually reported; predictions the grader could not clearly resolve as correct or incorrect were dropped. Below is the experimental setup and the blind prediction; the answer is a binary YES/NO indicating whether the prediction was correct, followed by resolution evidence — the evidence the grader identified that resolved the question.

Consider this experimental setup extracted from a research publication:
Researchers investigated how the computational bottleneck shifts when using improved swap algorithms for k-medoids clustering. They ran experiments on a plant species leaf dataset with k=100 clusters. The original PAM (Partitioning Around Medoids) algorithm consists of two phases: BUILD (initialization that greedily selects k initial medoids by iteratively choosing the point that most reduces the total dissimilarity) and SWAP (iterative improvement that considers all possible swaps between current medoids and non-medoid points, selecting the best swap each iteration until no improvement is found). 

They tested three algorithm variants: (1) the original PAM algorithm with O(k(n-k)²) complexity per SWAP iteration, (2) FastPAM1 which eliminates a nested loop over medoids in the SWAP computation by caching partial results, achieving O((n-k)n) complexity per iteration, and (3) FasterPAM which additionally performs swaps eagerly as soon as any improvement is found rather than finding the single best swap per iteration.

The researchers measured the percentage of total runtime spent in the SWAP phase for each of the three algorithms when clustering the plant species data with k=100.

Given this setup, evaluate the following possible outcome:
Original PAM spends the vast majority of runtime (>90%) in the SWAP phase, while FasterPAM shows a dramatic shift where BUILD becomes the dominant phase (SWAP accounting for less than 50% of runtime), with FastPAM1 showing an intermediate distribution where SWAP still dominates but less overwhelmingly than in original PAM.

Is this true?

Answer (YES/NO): NO